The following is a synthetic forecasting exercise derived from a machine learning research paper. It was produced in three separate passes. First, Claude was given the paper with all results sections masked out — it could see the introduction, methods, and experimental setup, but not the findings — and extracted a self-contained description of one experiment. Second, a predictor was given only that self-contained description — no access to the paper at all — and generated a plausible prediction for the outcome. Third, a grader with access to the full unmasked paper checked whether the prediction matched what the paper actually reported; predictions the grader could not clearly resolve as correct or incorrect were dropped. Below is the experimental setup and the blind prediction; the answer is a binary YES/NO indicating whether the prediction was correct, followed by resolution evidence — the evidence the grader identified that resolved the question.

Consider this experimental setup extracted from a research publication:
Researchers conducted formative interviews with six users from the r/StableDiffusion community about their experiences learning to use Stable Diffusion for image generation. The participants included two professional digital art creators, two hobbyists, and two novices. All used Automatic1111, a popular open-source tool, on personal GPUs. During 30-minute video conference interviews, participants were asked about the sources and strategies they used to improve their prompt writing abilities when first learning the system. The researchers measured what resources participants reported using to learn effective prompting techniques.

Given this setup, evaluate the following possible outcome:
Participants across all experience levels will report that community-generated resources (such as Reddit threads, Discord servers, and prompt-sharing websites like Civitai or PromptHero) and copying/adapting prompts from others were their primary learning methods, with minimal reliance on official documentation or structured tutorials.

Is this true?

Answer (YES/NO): YES